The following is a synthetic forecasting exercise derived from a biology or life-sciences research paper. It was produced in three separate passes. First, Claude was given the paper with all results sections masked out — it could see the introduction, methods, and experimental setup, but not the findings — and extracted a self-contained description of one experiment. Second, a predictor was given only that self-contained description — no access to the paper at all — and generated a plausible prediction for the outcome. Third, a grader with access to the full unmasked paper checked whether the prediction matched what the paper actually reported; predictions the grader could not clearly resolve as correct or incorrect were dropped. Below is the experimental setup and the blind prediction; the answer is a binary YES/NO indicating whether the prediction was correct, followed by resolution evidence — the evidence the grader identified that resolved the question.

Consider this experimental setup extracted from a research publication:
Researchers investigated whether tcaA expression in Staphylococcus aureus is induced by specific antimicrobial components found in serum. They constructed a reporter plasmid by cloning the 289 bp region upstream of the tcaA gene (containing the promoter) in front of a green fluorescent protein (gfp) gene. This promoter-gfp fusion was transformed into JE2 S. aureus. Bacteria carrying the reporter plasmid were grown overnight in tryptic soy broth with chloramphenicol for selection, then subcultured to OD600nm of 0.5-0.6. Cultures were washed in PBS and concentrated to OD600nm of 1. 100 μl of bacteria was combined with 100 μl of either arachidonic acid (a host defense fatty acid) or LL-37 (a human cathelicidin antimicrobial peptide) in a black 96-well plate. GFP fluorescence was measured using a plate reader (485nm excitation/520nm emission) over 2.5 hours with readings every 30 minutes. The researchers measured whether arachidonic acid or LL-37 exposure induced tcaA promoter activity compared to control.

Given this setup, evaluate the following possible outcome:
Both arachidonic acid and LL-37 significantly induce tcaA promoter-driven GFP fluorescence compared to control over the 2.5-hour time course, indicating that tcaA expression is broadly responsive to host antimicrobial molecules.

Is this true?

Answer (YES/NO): NO